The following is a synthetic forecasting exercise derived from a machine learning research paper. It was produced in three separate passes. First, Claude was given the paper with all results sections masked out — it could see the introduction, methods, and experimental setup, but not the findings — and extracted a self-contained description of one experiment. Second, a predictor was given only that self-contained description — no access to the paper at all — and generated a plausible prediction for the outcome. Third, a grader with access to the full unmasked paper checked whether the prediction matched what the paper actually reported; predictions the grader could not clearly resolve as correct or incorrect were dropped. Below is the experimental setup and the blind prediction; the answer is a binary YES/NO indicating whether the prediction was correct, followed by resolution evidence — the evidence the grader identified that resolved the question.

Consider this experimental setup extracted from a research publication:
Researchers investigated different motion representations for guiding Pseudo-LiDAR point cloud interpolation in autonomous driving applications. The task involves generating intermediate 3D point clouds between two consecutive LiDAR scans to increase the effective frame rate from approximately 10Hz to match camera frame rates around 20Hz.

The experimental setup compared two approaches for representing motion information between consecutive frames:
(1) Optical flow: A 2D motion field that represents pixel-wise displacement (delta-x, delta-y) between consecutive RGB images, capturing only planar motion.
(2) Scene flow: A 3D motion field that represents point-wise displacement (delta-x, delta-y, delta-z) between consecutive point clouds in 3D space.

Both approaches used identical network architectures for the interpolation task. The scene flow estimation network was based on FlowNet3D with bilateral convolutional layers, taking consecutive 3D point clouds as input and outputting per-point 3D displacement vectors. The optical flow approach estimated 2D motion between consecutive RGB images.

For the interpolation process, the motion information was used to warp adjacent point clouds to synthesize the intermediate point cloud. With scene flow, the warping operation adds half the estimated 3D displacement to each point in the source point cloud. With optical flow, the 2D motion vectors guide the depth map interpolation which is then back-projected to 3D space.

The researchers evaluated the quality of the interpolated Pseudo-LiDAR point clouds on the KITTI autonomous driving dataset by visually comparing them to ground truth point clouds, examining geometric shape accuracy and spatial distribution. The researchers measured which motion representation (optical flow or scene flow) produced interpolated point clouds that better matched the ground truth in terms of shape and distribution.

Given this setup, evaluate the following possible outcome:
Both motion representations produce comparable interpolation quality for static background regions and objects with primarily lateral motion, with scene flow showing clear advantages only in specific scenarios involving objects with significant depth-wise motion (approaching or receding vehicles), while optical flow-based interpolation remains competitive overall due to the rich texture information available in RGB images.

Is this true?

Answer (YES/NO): NO